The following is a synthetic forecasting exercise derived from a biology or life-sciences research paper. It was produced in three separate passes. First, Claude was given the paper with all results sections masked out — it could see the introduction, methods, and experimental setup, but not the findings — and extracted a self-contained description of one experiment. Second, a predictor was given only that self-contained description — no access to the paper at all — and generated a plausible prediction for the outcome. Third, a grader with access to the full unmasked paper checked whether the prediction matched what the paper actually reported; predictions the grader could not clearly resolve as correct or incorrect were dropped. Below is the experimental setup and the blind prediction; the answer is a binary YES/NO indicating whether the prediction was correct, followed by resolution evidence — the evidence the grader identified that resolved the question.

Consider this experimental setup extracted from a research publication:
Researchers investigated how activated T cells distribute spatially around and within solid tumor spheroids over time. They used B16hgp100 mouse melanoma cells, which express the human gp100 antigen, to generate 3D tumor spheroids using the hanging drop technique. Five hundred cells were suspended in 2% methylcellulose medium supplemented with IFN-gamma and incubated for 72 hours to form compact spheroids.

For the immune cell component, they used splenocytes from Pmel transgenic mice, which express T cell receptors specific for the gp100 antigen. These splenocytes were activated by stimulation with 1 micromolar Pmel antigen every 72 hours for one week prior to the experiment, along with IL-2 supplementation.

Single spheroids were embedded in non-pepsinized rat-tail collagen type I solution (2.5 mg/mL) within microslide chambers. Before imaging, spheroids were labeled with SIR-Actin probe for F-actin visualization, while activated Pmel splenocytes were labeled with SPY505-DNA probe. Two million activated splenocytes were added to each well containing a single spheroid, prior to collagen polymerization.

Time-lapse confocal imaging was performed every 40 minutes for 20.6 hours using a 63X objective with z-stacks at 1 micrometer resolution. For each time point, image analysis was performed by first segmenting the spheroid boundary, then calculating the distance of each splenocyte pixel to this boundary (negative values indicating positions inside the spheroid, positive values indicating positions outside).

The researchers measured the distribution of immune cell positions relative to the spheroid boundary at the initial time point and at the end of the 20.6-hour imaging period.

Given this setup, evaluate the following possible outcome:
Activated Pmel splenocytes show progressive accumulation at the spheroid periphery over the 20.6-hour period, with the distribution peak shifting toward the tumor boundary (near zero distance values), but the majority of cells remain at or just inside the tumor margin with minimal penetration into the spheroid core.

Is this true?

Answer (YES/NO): NO